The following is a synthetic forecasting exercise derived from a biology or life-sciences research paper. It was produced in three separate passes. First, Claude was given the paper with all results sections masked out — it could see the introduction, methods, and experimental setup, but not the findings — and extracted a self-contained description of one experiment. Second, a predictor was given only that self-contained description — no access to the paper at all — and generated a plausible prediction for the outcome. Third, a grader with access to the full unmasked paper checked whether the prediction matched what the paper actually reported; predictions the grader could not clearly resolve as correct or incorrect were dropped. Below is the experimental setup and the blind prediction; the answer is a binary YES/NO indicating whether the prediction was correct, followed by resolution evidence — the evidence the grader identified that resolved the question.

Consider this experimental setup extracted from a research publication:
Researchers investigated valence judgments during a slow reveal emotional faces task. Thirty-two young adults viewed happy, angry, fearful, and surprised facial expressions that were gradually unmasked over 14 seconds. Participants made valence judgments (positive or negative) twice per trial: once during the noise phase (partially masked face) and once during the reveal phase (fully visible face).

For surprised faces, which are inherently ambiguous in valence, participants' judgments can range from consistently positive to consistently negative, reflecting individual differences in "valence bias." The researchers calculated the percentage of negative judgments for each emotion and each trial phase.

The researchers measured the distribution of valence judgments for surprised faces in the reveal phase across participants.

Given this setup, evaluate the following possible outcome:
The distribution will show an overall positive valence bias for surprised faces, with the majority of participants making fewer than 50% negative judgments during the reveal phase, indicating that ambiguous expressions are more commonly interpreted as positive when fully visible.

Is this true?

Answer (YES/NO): NO